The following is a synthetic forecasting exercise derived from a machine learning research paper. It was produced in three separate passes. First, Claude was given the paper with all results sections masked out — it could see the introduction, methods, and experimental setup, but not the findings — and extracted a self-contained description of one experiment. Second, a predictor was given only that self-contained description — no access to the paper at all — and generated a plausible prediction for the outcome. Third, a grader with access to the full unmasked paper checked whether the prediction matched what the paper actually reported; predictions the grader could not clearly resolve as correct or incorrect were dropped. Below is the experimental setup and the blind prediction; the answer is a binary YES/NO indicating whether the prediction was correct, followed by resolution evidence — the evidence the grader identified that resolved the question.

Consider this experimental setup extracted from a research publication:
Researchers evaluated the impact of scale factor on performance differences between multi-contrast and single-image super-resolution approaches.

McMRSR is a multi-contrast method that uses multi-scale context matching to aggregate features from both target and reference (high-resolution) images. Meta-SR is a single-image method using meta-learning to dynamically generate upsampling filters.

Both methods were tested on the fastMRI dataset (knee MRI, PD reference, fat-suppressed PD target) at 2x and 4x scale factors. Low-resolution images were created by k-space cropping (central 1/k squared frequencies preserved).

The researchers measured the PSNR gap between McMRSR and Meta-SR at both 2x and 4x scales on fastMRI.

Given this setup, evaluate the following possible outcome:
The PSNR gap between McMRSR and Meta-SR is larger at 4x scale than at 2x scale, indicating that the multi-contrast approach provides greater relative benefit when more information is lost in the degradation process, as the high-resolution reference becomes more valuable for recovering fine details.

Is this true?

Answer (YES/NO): NO